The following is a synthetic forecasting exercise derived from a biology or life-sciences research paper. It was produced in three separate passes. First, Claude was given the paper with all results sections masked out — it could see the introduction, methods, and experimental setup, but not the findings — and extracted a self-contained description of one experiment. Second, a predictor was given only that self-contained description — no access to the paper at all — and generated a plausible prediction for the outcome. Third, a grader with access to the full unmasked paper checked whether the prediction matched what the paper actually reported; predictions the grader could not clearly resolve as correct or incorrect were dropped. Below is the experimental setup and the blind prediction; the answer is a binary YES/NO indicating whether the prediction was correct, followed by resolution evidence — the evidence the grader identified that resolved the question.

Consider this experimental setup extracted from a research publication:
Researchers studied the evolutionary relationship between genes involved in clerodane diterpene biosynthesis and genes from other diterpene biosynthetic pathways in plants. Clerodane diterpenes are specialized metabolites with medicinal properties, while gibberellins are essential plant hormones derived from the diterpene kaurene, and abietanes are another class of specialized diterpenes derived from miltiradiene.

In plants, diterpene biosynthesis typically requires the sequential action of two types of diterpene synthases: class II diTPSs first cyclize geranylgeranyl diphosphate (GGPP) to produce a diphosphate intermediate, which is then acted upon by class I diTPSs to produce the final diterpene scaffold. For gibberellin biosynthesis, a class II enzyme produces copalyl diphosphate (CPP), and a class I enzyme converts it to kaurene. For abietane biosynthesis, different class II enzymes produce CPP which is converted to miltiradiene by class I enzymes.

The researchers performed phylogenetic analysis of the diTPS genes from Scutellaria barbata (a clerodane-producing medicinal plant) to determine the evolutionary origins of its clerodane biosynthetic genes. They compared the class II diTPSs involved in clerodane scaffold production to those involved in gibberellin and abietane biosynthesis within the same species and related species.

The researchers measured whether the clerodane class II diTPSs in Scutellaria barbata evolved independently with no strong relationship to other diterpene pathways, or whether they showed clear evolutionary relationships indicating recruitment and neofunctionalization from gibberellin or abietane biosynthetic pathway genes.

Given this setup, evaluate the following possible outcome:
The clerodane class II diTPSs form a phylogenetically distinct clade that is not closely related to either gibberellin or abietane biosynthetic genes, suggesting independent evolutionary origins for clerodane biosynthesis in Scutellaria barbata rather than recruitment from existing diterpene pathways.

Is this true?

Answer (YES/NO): NO